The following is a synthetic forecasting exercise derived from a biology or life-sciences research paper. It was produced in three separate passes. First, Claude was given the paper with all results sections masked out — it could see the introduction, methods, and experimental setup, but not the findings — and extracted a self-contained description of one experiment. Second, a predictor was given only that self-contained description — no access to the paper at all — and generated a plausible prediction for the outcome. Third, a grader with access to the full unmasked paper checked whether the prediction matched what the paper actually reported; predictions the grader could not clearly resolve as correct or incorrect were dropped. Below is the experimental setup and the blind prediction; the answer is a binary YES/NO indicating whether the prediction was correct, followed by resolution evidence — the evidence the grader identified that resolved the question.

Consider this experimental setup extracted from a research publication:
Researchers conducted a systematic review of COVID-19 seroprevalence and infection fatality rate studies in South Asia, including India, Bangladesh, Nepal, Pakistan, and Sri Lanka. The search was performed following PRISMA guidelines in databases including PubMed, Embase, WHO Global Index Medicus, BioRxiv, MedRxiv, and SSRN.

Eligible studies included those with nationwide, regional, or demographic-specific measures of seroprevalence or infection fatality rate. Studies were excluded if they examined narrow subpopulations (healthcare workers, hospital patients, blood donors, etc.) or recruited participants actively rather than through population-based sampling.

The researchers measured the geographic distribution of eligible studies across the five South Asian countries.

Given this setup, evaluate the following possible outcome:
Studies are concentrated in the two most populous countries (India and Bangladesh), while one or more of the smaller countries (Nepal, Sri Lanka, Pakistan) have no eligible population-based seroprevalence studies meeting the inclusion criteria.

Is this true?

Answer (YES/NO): NO